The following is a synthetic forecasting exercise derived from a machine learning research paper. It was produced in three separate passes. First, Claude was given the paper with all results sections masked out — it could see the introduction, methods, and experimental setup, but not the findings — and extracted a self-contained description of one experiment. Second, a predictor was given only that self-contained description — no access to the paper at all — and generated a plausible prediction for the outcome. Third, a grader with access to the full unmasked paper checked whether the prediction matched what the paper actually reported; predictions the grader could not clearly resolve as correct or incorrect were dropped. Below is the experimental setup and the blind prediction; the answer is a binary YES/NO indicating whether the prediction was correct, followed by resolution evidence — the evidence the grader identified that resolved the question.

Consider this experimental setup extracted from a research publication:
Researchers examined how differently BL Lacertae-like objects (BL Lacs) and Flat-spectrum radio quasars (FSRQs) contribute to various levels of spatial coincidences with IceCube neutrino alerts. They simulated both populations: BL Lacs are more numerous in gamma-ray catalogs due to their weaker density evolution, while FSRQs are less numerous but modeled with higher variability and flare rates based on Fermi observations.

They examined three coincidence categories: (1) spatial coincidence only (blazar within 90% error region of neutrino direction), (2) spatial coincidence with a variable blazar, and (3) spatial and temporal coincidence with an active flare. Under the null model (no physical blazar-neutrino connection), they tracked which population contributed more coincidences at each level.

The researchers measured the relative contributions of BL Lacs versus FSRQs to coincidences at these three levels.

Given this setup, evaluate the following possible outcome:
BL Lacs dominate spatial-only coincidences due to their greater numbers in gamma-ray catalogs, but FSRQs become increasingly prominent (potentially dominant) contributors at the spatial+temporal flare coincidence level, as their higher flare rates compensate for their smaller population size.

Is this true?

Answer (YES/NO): YES